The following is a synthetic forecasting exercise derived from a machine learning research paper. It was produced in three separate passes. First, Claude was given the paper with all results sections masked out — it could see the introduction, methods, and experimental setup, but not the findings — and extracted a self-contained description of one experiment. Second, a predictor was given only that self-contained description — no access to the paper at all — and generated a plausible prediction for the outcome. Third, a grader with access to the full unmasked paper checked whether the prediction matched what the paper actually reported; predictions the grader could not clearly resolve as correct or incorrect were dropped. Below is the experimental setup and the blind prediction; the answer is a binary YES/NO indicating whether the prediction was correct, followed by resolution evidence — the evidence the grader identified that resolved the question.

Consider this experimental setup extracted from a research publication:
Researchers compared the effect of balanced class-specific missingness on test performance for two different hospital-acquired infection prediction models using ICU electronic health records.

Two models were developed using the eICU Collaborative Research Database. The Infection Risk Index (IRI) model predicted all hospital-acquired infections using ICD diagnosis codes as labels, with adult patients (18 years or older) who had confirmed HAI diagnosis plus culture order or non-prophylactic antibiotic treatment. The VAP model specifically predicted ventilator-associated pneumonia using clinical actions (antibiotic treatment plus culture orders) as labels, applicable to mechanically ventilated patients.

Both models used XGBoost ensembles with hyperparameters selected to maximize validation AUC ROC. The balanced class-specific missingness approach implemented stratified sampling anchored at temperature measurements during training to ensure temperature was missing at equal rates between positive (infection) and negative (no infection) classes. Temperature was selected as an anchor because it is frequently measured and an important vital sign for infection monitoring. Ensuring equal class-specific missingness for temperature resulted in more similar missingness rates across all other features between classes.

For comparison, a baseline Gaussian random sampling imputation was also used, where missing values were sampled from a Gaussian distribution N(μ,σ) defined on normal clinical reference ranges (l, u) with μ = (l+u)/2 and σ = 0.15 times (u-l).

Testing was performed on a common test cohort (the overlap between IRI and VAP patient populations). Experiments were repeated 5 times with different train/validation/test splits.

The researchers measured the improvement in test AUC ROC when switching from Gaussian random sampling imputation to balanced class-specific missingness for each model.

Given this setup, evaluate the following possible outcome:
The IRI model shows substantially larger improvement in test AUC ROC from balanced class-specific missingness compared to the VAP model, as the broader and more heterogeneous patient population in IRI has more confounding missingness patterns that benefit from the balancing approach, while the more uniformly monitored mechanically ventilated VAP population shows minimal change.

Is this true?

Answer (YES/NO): NO